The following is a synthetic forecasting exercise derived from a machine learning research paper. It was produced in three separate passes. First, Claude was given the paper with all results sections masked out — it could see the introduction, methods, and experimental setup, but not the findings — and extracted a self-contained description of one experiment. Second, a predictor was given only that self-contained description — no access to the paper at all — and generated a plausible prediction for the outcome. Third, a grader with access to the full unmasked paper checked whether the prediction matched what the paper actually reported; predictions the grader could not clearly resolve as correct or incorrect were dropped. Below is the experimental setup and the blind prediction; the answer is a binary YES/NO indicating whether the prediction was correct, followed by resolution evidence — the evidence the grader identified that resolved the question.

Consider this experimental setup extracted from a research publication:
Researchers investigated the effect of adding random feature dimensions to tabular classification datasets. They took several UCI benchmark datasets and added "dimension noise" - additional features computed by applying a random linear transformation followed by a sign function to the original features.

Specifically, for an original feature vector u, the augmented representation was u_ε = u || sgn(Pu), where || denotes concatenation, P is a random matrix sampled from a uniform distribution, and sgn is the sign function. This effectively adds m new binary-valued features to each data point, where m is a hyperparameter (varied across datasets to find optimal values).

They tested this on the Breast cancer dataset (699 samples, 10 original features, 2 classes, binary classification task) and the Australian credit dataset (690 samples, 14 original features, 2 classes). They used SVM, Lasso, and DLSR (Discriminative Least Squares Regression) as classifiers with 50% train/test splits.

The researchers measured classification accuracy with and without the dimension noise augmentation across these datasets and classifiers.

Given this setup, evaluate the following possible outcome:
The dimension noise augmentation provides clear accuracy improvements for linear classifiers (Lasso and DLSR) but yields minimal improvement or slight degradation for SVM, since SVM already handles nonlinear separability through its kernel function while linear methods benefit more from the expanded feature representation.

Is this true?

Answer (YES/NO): NO